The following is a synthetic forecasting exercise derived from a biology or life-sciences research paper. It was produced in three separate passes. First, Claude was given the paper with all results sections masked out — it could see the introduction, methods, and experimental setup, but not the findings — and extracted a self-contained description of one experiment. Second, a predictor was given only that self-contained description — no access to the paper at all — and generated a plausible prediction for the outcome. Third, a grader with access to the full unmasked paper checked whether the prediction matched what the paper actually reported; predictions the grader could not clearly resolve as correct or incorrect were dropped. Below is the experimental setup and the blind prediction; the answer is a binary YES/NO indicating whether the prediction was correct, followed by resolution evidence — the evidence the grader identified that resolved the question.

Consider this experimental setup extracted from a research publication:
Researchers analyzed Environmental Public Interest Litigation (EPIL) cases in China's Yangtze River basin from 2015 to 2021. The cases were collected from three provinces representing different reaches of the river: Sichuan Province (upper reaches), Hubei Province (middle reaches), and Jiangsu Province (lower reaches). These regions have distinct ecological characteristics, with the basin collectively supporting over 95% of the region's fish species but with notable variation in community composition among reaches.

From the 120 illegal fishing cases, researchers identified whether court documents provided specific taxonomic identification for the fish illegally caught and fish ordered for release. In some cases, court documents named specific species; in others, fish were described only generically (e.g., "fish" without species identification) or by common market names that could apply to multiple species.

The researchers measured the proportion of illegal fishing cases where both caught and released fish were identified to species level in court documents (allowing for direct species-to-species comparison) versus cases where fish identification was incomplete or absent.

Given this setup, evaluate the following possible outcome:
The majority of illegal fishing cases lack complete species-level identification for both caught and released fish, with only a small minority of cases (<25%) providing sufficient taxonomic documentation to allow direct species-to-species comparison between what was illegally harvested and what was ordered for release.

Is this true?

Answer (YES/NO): YES